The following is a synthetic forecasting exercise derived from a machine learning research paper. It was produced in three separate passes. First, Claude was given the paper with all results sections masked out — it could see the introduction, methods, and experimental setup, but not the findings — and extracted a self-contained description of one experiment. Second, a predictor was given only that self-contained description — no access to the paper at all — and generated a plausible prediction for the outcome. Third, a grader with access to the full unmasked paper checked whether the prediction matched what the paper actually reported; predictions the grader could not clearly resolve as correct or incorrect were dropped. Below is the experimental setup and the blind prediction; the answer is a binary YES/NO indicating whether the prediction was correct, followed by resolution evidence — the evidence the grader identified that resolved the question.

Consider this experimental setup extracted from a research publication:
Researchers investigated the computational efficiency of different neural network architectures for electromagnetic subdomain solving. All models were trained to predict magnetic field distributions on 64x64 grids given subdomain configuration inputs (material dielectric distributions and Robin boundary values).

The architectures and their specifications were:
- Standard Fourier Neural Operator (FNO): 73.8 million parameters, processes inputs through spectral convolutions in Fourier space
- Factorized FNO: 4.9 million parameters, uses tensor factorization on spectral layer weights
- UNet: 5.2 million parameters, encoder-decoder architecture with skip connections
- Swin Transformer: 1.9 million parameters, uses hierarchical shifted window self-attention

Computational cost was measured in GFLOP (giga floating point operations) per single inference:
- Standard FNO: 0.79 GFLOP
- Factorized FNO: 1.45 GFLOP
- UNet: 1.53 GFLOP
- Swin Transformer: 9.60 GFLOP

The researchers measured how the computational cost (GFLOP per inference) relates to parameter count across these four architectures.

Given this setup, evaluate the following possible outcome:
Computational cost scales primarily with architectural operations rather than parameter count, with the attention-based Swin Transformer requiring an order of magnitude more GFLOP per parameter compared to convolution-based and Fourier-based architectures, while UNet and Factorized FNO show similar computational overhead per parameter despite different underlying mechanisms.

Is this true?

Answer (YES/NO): YES